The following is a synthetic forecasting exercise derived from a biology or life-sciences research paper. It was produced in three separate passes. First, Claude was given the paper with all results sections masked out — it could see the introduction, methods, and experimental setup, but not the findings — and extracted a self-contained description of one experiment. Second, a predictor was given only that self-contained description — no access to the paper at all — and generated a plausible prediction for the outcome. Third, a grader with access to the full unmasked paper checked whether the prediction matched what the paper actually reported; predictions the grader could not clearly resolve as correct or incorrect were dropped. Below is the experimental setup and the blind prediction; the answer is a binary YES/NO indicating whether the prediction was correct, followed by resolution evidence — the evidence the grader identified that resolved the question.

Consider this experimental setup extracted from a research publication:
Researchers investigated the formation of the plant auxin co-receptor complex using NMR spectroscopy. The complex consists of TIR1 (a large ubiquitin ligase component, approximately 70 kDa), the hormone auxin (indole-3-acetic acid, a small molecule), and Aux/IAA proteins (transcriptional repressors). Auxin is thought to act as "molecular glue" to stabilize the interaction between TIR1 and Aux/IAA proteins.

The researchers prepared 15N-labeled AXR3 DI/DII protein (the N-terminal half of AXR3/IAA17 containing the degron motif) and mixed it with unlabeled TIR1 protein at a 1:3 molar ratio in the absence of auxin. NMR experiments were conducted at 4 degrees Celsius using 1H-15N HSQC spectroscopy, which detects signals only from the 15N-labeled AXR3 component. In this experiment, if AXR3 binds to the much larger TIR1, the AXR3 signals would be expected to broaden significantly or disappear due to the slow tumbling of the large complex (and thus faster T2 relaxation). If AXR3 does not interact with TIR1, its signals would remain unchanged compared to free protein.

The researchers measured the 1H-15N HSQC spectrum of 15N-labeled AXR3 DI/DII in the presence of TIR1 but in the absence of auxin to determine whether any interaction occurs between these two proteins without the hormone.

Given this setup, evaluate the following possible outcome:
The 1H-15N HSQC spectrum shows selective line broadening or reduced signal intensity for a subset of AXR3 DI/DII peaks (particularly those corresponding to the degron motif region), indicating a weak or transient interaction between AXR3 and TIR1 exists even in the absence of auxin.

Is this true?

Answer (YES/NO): YES